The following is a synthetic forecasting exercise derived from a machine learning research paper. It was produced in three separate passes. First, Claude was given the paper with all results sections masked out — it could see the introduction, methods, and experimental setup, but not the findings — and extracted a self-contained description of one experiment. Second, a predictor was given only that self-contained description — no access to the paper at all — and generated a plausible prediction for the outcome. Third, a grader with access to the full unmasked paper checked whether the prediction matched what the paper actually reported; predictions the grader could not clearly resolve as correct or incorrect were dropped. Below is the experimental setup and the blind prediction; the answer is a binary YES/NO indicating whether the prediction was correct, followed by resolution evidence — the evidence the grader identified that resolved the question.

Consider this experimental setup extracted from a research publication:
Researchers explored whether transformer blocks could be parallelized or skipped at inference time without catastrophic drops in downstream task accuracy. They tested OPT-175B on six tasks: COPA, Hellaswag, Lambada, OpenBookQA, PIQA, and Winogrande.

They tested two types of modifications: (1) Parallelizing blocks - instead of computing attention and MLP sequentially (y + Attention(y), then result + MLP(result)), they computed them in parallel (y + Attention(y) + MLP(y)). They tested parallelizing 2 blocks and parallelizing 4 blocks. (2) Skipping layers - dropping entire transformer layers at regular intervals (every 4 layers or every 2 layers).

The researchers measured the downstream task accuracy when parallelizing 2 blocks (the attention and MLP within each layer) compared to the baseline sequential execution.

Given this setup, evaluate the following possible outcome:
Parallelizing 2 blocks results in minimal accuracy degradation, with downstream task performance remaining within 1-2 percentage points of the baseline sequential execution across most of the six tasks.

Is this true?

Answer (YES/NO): YES